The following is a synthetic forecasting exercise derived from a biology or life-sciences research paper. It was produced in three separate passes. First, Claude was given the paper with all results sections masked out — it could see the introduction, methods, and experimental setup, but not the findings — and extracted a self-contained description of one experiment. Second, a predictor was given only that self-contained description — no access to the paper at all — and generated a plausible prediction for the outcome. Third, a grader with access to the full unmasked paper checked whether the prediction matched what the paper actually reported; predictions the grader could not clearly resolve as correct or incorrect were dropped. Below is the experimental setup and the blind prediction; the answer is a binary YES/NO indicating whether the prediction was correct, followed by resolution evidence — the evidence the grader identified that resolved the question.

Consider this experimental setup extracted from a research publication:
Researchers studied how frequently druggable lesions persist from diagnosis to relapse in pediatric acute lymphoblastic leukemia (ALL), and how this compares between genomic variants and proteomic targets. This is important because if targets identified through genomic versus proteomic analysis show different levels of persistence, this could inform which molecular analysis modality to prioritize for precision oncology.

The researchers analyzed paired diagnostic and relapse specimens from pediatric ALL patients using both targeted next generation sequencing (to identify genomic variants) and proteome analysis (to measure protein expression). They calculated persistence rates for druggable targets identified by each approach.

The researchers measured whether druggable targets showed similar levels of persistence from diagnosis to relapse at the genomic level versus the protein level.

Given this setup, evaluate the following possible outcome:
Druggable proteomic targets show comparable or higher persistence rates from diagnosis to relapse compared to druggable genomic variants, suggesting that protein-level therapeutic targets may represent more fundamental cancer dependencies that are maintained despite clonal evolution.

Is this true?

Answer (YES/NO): YES